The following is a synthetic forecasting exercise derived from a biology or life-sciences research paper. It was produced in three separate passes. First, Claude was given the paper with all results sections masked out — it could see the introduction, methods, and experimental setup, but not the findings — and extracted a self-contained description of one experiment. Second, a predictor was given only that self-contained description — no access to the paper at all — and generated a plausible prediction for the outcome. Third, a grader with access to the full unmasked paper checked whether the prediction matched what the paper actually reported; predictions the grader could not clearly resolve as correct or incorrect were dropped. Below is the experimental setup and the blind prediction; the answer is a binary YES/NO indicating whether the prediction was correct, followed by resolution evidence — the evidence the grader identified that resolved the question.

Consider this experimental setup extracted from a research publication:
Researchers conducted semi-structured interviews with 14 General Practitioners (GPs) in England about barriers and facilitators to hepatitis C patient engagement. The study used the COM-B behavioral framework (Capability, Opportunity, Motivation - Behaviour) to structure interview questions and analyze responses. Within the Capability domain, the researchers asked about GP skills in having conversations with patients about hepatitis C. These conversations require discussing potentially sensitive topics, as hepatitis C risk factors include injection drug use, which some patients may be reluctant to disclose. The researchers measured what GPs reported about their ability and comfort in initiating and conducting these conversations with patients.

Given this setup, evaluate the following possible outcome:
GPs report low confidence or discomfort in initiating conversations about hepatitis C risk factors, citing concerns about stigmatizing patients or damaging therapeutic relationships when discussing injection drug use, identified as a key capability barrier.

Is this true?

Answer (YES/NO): NO